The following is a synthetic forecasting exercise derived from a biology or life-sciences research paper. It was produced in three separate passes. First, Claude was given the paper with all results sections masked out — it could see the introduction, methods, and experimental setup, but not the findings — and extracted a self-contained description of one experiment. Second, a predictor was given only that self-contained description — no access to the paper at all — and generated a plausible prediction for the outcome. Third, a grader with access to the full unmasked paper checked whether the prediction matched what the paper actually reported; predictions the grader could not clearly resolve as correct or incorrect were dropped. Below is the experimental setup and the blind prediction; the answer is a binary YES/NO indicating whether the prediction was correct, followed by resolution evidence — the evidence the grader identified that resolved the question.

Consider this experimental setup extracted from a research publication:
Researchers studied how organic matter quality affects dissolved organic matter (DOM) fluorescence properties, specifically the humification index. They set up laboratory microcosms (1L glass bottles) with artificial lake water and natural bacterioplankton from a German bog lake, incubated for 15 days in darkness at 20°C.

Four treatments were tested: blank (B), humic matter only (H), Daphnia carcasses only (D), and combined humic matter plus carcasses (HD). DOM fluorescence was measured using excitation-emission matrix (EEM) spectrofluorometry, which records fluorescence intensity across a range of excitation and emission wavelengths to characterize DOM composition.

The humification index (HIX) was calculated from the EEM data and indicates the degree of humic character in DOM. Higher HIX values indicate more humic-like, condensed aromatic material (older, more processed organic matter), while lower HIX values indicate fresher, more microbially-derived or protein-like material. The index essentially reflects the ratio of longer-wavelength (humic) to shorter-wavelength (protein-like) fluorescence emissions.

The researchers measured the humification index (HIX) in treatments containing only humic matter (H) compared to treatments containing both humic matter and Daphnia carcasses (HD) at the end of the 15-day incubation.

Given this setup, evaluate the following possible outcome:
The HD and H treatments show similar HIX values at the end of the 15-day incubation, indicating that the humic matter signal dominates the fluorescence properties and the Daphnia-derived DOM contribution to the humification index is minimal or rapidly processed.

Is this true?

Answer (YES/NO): YES